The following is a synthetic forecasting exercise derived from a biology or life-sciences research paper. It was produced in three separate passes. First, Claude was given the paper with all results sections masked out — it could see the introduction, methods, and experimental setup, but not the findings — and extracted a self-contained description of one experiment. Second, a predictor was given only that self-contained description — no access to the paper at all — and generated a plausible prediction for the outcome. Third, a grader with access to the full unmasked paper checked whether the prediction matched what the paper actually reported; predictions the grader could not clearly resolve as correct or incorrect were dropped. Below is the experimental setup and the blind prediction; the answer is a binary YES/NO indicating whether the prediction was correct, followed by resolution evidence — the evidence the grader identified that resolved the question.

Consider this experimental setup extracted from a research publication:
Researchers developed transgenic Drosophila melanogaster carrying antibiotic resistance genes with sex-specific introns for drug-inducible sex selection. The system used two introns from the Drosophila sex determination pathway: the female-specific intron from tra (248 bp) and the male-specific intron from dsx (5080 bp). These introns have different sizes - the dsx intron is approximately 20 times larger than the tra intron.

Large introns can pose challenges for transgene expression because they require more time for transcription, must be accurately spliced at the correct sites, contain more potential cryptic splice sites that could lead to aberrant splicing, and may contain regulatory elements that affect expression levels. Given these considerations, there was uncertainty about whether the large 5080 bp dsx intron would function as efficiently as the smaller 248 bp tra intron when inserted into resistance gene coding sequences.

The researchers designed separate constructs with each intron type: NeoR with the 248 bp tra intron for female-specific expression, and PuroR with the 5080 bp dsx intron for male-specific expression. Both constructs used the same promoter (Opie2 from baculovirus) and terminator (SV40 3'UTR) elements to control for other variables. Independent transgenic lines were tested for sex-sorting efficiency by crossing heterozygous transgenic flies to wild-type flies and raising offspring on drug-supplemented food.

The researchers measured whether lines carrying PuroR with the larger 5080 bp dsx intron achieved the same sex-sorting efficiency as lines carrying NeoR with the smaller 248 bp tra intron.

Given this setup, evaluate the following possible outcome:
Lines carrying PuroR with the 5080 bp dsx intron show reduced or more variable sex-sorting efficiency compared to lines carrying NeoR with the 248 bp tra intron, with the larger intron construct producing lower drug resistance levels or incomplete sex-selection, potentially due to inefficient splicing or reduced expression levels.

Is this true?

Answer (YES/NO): NO